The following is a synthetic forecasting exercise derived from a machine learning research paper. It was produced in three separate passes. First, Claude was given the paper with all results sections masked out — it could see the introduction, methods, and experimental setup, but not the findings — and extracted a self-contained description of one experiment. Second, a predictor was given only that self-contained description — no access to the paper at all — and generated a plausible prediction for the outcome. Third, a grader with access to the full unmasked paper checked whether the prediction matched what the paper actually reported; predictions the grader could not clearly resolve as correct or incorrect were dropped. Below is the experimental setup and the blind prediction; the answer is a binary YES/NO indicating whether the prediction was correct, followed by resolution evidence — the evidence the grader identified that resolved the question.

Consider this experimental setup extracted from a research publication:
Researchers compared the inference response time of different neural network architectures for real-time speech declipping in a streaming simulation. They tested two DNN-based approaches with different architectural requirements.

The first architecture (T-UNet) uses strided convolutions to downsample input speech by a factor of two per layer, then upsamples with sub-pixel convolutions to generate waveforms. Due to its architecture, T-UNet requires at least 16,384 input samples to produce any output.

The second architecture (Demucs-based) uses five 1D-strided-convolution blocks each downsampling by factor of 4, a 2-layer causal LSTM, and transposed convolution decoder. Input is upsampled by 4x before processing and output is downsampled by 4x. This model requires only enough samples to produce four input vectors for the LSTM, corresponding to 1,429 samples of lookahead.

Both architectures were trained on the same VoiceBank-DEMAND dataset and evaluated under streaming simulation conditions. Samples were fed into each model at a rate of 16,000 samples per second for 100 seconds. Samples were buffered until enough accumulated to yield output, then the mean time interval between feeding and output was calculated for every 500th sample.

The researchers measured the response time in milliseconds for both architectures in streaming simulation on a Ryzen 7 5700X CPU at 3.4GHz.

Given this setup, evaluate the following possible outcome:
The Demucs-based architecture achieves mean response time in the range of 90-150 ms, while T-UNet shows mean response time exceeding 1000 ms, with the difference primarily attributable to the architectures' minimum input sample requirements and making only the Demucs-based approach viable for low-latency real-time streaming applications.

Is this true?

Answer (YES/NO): NO